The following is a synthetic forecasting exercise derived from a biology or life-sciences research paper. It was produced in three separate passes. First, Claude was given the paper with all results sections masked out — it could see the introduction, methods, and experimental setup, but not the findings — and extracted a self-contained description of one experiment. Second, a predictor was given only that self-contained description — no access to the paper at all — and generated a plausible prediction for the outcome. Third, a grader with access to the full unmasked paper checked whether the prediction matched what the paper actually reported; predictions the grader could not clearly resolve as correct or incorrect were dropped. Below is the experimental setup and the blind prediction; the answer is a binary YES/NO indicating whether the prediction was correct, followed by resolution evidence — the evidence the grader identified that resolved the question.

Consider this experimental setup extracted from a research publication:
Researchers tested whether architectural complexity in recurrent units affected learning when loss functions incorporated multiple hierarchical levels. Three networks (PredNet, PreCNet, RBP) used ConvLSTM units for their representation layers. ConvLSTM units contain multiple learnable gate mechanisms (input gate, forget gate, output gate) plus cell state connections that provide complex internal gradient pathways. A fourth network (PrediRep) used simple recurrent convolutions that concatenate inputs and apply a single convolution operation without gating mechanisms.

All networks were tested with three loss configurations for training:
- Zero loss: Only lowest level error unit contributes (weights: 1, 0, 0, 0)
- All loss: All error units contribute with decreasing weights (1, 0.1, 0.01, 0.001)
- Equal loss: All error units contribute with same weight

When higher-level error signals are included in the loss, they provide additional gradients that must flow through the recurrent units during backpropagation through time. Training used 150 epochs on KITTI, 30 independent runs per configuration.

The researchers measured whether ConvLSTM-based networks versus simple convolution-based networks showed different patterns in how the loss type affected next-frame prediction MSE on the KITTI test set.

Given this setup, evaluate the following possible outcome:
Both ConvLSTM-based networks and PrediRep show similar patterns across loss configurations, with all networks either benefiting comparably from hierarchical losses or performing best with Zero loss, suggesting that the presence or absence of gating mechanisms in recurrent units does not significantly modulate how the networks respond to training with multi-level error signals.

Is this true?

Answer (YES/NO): NO